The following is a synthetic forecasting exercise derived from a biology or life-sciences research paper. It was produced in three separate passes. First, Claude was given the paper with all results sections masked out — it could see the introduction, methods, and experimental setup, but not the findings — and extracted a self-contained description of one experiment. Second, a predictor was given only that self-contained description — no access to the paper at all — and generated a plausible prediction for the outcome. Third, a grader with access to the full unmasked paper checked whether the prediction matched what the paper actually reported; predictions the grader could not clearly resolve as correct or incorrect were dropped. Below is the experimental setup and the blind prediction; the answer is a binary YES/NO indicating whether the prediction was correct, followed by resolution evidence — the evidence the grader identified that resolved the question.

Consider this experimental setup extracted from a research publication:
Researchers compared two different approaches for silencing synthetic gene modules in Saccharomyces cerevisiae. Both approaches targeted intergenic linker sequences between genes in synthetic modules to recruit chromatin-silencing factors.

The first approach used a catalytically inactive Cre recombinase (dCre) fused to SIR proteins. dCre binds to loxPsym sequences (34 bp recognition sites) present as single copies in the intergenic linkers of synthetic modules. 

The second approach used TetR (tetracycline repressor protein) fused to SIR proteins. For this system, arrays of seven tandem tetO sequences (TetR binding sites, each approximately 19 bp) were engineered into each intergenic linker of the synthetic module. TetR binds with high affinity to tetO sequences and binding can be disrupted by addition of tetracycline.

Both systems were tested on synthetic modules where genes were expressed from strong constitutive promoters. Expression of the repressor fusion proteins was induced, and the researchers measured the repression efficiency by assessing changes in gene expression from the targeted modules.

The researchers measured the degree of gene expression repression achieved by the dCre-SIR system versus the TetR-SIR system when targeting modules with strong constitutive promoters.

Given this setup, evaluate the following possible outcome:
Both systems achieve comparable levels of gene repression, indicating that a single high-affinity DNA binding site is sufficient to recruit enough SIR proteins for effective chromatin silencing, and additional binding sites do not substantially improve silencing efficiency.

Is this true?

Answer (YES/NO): NO